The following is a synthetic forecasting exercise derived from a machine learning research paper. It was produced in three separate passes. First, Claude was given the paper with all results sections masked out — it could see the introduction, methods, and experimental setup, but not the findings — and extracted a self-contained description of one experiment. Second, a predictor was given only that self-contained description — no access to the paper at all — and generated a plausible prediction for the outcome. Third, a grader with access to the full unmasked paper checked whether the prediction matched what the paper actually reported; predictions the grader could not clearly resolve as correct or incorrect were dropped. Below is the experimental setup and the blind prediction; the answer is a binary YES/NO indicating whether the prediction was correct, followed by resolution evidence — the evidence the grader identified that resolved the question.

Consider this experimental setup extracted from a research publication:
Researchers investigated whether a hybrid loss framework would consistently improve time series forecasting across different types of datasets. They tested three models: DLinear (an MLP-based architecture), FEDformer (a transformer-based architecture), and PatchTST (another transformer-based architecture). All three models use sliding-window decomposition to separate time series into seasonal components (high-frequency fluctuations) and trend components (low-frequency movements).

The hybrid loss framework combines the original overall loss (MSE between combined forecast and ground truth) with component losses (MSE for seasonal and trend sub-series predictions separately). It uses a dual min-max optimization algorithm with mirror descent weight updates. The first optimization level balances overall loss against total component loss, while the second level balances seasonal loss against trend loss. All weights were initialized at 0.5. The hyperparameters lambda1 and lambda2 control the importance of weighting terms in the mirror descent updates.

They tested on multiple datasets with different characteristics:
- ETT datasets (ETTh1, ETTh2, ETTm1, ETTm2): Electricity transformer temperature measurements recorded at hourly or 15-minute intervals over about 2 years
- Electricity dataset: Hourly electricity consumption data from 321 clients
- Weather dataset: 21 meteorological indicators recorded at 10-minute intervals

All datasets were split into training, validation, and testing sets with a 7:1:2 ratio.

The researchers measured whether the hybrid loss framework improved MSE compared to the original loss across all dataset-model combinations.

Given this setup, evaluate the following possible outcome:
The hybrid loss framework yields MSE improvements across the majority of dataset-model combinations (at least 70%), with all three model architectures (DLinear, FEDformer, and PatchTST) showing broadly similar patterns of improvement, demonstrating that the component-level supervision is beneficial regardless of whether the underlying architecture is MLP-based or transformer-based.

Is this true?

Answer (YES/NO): NO